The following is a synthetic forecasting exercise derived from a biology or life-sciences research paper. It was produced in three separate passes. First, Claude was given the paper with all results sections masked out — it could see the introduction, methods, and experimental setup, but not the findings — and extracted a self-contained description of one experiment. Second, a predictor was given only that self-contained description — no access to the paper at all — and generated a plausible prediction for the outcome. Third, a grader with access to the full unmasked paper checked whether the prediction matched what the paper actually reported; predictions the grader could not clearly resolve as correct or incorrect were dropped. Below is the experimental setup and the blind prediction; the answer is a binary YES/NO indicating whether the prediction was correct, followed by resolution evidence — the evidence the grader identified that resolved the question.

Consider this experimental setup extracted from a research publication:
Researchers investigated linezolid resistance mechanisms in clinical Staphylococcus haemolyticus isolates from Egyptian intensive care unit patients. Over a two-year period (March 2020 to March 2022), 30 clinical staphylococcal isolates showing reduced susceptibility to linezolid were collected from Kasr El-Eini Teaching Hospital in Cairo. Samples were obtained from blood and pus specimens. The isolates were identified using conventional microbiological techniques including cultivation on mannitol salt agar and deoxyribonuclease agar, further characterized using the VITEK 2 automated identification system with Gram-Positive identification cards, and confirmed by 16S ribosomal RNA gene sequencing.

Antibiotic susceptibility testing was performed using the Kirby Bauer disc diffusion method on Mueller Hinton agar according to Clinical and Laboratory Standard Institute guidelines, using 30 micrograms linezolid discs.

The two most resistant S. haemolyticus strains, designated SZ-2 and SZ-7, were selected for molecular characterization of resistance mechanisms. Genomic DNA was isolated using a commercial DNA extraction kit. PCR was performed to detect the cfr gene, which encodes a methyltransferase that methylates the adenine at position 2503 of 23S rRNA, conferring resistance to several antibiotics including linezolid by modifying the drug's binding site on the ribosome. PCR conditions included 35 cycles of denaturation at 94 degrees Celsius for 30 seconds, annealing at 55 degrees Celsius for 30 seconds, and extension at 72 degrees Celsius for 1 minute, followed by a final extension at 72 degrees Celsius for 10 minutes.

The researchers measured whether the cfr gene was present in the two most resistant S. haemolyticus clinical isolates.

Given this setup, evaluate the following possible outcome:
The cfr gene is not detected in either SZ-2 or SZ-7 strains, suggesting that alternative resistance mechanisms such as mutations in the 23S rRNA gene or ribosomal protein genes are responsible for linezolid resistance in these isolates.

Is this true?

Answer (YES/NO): NO